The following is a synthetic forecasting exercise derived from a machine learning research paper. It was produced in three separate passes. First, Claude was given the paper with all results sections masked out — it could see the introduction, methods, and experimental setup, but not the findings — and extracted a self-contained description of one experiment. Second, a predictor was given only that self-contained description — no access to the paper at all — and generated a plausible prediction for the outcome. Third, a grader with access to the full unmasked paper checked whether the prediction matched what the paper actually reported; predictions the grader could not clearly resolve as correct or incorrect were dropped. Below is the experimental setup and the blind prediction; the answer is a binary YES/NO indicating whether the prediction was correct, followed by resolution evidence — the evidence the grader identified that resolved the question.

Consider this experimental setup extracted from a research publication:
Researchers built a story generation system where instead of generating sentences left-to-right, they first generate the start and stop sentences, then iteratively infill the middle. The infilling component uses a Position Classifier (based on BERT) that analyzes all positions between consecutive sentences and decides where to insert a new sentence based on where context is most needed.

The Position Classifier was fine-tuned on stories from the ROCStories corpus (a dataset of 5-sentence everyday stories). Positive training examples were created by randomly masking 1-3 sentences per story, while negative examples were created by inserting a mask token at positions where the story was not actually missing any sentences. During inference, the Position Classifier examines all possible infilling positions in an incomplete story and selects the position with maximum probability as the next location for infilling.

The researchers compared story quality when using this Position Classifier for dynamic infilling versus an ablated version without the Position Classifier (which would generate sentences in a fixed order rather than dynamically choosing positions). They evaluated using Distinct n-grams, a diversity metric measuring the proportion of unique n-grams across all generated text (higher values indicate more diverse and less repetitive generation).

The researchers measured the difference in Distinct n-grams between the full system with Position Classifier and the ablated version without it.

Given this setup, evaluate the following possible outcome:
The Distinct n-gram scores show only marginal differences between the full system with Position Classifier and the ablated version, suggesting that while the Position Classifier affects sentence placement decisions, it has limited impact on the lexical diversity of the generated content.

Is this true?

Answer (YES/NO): NO